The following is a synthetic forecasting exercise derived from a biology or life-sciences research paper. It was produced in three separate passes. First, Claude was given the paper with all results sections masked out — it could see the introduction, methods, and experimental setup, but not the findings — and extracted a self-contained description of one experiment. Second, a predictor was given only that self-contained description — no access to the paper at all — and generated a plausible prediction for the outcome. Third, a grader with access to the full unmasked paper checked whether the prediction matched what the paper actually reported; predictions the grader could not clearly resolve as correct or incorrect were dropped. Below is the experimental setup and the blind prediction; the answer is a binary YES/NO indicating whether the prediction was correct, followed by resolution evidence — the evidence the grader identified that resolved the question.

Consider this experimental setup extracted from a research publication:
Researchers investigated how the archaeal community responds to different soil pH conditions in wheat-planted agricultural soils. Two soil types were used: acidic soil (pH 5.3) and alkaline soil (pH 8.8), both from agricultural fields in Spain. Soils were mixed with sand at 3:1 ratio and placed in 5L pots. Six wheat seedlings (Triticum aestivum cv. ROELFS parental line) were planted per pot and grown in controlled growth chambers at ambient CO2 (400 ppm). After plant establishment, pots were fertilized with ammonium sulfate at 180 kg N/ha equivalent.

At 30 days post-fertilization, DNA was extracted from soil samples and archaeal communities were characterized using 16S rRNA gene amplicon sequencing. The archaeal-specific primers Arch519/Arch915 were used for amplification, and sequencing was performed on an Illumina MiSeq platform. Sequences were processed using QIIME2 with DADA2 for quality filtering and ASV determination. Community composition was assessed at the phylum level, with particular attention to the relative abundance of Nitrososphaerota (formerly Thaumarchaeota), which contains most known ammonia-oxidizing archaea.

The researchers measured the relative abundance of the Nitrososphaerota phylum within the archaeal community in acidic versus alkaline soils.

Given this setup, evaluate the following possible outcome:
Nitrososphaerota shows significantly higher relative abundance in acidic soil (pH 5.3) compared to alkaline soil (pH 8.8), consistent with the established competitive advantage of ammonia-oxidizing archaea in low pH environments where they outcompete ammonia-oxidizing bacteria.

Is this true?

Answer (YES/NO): NO